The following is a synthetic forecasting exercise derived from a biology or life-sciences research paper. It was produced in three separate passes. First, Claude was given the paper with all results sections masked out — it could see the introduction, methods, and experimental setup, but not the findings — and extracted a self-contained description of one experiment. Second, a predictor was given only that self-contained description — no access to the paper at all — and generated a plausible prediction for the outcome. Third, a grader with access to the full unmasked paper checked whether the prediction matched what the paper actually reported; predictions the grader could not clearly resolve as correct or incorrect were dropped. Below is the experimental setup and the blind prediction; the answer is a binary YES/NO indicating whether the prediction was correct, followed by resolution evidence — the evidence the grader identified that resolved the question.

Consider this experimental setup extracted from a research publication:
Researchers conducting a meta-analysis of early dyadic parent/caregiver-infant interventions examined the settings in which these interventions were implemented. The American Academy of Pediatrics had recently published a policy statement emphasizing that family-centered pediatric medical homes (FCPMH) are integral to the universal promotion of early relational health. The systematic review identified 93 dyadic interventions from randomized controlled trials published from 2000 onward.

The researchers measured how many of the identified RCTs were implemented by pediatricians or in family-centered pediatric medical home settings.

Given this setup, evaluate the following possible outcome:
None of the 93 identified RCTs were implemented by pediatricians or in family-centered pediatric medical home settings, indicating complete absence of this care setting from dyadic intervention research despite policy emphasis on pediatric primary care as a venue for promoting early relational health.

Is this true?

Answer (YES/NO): NO